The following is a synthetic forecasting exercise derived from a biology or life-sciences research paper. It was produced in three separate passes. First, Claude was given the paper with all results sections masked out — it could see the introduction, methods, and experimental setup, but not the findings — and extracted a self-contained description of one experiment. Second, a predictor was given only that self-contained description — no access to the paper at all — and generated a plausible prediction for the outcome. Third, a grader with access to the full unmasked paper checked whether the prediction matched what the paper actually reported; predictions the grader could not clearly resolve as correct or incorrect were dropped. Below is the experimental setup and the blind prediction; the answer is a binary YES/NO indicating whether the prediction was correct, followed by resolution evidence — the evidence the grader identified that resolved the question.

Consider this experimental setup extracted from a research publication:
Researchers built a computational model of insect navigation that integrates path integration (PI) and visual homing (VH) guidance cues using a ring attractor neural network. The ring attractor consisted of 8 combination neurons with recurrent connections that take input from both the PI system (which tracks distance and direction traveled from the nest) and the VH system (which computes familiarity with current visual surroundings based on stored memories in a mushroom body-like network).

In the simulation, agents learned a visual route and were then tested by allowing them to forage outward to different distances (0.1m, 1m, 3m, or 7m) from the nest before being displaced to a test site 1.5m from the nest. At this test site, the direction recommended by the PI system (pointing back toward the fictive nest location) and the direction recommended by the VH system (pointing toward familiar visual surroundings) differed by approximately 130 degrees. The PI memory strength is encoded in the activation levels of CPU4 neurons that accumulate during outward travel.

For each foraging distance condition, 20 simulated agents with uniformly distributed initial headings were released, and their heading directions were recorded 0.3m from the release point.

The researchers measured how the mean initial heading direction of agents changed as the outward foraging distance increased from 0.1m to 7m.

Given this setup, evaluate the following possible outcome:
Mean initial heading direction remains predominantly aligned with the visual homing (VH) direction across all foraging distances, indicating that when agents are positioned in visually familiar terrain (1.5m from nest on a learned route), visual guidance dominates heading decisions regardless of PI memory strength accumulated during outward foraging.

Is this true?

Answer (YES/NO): NO